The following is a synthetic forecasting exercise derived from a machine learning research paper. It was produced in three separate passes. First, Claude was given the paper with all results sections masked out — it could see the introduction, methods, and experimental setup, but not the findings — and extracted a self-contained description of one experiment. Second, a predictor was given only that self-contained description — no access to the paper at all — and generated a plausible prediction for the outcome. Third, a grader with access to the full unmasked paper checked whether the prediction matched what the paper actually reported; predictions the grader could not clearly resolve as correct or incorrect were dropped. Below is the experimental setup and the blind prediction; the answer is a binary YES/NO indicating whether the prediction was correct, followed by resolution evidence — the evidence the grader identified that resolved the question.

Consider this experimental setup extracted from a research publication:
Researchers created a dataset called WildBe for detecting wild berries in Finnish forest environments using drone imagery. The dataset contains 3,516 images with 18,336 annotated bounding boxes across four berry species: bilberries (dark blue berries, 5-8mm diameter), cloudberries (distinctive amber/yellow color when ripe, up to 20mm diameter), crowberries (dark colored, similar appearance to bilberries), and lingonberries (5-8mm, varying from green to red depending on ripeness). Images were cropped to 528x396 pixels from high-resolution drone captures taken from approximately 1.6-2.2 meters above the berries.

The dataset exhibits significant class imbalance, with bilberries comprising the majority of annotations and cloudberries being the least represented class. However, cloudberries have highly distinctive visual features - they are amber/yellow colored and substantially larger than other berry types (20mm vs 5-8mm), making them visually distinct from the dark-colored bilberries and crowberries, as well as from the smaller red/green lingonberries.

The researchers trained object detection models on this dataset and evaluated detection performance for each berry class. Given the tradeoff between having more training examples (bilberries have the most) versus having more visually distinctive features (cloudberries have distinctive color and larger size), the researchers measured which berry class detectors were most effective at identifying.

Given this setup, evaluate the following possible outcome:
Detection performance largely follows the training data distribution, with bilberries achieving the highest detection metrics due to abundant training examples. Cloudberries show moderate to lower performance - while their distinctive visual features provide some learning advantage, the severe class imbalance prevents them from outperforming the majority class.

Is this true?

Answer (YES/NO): NO